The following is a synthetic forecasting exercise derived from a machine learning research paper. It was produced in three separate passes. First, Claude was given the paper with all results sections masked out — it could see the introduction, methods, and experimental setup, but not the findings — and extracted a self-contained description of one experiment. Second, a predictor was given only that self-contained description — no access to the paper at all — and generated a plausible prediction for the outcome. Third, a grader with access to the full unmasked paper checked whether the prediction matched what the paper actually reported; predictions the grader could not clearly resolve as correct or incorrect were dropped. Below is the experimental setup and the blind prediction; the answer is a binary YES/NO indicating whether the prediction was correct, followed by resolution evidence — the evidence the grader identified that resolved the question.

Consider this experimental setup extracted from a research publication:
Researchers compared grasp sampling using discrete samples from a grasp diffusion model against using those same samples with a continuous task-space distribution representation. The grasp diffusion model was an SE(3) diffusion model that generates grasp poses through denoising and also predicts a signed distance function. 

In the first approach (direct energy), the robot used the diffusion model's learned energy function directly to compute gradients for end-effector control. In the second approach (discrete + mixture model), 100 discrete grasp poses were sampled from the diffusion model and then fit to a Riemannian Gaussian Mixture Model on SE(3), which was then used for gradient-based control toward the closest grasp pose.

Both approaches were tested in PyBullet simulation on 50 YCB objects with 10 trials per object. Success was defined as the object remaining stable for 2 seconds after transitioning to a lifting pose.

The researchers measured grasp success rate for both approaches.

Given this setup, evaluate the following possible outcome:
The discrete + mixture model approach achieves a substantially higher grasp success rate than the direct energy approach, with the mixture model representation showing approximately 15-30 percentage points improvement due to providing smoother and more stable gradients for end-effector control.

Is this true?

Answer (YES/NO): NO